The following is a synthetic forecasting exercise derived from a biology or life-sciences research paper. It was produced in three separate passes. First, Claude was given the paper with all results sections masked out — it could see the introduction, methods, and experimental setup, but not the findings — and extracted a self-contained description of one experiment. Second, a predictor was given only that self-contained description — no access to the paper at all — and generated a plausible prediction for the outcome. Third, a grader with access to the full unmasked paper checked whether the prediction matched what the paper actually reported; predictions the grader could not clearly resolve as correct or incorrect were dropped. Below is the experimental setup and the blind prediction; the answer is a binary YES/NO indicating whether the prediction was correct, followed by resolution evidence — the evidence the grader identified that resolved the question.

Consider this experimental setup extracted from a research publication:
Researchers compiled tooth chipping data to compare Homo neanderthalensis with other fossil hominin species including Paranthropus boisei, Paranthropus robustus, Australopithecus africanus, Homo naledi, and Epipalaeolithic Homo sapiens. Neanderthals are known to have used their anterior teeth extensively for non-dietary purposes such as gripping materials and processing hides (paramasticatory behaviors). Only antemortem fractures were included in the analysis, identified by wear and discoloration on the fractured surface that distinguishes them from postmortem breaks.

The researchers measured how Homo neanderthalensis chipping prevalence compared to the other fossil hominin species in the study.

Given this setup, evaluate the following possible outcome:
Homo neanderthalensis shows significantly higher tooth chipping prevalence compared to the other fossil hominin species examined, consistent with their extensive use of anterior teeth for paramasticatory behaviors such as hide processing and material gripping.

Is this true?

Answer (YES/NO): YES